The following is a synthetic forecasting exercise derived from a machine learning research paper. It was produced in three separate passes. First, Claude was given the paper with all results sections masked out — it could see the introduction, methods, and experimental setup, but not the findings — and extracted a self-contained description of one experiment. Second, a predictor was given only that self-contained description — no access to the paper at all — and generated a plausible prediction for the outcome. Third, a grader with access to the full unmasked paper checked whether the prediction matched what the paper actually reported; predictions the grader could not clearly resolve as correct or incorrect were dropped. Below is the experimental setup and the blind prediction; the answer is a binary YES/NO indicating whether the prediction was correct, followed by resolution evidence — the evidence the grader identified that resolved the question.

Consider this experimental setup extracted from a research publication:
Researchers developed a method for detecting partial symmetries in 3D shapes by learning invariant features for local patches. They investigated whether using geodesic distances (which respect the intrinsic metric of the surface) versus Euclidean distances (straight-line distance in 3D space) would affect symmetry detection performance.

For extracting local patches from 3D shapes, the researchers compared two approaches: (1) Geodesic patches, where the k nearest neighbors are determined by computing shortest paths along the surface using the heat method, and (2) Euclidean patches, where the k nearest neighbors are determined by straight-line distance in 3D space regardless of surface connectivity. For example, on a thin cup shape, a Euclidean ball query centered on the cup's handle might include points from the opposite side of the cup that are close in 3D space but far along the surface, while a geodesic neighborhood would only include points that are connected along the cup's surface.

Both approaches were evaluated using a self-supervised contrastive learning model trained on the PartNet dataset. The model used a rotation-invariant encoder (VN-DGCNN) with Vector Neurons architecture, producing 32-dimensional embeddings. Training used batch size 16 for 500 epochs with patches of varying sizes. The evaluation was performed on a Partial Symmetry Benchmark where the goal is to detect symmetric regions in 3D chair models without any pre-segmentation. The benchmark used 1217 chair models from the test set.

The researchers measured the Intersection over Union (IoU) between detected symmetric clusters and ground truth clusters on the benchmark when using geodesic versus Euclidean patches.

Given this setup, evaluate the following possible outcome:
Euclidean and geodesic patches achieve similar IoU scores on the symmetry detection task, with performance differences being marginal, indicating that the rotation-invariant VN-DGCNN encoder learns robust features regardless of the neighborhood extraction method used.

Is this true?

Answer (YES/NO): NO